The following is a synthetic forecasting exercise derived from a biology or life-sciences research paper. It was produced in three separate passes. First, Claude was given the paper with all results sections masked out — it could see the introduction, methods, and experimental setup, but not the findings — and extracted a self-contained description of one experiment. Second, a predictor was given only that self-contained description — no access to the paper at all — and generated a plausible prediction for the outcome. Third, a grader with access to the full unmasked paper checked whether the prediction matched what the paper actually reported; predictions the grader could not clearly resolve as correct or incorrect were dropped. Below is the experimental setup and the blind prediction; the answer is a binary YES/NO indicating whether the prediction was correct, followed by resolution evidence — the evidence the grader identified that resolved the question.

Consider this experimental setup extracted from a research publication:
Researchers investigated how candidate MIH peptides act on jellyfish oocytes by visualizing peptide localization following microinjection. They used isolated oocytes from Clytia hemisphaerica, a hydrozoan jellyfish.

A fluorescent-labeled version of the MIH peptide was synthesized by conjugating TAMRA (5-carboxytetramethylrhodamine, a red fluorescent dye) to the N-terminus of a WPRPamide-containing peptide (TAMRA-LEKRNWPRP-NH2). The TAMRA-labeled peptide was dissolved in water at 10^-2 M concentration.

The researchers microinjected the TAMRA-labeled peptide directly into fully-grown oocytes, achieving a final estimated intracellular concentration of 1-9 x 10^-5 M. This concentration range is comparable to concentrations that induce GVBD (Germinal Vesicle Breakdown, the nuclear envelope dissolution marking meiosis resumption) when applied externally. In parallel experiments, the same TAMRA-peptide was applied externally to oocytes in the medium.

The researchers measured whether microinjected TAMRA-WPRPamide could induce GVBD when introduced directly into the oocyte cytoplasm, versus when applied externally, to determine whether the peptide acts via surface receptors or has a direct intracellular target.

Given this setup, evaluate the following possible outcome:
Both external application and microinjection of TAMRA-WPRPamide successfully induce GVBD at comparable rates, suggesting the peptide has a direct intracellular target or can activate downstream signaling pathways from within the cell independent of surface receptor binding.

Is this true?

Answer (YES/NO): NO